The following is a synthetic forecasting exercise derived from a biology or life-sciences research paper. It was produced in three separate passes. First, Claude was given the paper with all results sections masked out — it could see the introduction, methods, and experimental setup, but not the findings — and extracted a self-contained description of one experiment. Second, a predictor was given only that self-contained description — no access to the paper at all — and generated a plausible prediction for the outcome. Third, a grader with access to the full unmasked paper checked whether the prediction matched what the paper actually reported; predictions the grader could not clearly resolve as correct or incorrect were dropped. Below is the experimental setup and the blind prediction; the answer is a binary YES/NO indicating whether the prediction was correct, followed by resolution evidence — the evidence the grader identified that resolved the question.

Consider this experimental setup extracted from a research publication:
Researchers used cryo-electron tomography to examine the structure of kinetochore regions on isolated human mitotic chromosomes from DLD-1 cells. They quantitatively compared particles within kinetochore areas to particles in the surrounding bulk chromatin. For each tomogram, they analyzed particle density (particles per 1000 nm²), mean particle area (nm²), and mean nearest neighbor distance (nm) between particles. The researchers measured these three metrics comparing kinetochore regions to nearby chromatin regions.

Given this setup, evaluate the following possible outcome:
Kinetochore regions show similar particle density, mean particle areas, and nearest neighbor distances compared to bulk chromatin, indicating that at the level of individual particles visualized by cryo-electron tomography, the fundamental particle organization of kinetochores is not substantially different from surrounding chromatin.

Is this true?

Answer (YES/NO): NO